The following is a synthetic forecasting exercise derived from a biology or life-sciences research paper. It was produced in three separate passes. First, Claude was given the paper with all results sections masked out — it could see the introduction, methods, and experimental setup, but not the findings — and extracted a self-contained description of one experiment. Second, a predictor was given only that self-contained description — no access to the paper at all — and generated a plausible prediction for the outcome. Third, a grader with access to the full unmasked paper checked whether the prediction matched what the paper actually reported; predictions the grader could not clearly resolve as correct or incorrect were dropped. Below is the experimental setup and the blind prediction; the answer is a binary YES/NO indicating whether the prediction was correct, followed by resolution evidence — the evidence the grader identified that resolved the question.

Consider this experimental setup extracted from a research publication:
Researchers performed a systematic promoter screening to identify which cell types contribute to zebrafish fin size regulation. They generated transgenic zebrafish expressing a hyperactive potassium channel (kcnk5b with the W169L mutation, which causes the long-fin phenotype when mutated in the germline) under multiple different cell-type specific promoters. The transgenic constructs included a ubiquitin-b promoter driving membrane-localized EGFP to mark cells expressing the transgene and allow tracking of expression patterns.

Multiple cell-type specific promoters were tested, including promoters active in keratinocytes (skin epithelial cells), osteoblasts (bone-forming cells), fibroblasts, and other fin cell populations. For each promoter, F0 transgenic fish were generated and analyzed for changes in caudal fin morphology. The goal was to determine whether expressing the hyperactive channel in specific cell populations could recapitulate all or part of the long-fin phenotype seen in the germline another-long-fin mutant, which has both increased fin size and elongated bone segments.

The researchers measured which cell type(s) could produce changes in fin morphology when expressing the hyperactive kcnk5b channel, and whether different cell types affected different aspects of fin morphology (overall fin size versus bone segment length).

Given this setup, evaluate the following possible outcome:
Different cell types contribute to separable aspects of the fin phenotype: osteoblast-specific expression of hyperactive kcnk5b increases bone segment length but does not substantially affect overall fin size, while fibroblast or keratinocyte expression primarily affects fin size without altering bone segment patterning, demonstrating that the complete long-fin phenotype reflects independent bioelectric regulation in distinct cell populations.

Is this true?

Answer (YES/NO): YES